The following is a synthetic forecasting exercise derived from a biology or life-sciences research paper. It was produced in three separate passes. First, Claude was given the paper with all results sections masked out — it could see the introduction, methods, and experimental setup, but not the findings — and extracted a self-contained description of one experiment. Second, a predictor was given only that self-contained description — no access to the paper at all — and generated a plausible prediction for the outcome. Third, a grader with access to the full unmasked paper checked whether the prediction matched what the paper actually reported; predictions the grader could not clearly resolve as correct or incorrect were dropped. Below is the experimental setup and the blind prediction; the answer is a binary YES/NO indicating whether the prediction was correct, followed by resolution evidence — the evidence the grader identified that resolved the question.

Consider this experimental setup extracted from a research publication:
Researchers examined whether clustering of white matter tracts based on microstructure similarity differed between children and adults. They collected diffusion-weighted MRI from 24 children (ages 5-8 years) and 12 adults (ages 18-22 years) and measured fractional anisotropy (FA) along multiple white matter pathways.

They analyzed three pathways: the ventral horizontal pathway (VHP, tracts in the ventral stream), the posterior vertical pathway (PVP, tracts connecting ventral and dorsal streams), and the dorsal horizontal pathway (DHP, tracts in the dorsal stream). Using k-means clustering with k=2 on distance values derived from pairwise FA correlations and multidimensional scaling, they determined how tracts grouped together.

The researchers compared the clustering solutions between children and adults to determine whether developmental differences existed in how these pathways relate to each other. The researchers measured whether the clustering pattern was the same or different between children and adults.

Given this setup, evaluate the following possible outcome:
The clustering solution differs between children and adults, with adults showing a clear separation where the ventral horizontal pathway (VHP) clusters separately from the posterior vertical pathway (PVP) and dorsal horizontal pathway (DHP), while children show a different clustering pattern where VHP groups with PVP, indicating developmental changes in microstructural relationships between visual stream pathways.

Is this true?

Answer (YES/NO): NO